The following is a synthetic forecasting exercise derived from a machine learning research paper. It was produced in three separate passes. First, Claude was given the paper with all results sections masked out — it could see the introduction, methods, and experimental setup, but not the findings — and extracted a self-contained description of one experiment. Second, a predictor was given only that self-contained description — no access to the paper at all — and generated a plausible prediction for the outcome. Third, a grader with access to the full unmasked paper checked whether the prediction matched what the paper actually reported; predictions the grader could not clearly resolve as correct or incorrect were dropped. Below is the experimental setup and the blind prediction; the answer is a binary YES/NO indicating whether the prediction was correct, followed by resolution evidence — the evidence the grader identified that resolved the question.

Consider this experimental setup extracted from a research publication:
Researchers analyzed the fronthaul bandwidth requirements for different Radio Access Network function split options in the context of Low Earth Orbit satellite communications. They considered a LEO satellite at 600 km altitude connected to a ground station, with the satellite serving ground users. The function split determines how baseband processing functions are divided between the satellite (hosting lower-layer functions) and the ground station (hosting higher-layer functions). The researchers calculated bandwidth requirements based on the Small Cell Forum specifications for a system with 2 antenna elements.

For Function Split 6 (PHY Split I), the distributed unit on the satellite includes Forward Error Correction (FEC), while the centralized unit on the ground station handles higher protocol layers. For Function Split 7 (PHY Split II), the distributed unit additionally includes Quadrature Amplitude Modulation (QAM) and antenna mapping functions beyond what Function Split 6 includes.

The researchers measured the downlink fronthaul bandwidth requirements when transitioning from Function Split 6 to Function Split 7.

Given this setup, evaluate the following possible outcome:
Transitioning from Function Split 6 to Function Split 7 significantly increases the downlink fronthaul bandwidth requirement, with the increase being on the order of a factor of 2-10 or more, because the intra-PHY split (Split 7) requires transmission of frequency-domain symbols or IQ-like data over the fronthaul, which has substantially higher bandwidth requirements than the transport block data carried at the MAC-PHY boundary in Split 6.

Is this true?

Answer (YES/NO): YES